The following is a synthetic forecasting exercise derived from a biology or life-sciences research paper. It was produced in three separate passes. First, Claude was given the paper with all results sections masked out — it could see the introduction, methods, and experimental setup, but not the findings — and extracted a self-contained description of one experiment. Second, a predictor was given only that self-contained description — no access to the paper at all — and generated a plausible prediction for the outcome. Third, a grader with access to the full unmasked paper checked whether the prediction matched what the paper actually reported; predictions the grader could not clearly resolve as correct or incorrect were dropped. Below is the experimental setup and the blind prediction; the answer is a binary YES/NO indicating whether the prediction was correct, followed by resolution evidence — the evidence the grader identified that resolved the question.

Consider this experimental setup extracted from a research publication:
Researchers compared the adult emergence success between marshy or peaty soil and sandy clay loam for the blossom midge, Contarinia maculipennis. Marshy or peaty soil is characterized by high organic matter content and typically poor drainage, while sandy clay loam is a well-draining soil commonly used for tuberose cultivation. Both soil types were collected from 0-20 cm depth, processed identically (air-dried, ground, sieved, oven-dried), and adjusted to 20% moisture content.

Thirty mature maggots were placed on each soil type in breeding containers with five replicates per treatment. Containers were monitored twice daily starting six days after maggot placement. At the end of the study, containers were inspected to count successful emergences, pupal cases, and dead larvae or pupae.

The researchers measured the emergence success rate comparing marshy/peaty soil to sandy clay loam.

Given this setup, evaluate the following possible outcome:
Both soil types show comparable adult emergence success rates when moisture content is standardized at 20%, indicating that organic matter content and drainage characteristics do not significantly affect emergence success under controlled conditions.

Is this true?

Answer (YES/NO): NO